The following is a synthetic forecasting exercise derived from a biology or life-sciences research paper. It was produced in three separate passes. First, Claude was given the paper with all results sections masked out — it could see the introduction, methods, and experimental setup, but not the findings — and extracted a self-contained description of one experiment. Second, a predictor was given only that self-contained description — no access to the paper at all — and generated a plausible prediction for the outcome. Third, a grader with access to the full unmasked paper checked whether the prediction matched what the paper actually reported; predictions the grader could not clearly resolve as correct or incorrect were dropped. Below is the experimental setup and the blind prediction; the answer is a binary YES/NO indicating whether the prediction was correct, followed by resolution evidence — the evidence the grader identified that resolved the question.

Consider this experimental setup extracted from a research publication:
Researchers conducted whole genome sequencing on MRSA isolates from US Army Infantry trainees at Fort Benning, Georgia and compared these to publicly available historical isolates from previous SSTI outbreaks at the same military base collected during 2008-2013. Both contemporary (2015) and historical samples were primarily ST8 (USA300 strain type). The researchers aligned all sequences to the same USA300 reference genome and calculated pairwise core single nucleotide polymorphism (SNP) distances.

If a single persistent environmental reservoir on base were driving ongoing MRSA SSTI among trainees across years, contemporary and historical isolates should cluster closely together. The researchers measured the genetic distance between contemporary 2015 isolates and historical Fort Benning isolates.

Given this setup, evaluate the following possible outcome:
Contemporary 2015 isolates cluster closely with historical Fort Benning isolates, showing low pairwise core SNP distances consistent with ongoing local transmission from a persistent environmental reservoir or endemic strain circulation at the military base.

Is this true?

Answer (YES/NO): NO